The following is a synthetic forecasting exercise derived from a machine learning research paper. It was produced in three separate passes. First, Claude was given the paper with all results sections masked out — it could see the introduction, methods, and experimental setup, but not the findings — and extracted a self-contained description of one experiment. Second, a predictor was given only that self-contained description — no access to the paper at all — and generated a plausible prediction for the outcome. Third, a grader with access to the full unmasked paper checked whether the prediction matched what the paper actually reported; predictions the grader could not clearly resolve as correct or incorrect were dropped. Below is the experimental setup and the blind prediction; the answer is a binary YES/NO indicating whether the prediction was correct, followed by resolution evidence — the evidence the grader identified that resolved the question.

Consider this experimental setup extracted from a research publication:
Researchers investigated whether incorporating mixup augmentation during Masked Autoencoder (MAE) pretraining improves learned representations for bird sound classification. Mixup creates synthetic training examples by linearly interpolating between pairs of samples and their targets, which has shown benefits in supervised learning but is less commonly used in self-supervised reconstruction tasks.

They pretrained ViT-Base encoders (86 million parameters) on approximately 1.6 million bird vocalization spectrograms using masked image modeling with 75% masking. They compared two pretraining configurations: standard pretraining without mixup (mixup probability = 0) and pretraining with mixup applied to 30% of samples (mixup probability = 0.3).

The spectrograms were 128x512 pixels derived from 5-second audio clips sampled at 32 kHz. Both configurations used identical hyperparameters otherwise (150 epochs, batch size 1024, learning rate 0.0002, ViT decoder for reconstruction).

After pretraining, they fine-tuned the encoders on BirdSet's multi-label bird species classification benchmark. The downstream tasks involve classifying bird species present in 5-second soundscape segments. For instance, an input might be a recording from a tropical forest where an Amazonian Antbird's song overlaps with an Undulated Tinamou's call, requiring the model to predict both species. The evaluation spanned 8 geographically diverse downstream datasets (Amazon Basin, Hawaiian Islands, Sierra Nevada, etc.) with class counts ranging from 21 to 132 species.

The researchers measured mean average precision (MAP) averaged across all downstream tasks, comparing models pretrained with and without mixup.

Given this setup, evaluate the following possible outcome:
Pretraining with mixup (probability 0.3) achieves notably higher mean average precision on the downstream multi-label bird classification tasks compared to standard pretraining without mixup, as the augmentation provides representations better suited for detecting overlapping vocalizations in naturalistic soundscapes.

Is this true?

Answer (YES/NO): YES